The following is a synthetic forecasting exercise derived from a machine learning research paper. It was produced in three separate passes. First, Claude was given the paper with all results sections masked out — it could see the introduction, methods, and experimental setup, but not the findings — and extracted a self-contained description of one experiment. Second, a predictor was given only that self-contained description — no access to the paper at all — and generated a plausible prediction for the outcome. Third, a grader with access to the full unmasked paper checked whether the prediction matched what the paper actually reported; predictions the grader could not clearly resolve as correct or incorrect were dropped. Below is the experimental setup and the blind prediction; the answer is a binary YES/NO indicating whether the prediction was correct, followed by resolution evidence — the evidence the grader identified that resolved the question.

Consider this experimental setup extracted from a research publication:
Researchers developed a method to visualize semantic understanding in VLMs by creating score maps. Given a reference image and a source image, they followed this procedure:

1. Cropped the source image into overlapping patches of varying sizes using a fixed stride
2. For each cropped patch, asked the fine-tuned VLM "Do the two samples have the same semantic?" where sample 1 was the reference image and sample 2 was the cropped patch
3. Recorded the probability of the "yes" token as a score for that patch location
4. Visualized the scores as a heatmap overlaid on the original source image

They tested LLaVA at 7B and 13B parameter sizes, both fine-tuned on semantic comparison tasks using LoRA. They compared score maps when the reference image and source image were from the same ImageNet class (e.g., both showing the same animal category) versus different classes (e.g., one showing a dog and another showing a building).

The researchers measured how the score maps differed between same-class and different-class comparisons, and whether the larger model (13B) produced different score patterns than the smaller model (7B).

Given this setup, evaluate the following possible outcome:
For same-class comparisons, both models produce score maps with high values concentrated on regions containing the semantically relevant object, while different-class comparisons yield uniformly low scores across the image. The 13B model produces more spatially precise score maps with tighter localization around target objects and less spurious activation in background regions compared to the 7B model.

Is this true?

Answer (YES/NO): NO